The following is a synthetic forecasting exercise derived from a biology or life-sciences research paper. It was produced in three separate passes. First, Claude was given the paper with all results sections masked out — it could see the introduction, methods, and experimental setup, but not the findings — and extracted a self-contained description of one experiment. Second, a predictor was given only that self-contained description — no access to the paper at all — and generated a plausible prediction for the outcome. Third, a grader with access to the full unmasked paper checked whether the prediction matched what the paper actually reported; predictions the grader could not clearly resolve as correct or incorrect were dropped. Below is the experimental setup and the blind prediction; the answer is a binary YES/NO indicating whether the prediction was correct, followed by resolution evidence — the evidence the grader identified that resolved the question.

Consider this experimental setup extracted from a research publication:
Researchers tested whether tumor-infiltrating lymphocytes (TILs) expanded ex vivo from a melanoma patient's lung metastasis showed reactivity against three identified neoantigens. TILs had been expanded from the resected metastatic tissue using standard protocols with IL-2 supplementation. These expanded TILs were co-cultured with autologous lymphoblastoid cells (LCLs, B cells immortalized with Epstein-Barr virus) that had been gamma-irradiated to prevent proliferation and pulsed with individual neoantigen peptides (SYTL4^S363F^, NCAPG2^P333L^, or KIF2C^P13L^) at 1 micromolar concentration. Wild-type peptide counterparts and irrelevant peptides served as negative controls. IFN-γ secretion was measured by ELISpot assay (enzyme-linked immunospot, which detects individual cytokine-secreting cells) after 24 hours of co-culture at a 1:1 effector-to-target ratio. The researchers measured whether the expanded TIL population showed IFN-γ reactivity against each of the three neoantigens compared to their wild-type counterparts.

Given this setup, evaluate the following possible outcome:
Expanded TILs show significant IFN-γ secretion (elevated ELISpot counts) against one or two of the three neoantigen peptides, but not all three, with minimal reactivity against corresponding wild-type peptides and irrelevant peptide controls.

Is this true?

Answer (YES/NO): YES